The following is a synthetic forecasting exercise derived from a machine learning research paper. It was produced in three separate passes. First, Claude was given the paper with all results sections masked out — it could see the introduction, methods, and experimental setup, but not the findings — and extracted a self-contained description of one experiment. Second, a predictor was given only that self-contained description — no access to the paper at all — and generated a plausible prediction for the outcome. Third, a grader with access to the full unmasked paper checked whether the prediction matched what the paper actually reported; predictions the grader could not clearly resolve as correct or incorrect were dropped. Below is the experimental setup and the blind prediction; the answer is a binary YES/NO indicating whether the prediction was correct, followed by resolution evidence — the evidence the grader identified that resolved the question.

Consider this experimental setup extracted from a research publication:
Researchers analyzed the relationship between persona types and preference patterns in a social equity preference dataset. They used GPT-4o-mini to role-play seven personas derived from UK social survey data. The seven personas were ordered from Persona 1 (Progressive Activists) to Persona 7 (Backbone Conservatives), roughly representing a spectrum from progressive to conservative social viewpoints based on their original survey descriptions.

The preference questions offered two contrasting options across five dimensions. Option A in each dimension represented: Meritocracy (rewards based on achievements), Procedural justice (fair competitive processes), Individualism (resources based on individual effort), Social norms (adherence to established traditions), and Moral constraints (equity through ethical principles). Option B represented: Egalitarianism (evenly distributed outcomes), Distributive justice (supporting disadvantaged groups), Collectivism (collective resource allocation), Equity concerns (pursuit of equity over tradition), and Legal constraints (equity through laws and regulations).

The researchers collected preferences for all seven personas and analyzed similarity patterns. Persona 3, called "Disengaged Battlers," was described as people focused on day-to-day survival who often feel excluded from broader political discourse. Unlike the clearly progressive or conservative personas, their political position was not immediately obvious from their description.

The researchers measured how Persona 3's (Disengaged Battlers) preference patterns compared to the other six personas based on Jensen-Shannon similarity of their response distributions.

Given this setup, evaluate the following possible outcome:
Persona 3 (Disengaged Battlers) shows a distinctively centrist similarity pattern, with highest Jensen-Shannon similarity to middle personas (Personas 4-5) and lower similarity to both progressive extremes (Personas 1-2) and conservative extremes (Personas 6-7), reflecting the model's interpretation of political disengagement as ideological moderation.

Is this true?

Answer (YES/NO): NO